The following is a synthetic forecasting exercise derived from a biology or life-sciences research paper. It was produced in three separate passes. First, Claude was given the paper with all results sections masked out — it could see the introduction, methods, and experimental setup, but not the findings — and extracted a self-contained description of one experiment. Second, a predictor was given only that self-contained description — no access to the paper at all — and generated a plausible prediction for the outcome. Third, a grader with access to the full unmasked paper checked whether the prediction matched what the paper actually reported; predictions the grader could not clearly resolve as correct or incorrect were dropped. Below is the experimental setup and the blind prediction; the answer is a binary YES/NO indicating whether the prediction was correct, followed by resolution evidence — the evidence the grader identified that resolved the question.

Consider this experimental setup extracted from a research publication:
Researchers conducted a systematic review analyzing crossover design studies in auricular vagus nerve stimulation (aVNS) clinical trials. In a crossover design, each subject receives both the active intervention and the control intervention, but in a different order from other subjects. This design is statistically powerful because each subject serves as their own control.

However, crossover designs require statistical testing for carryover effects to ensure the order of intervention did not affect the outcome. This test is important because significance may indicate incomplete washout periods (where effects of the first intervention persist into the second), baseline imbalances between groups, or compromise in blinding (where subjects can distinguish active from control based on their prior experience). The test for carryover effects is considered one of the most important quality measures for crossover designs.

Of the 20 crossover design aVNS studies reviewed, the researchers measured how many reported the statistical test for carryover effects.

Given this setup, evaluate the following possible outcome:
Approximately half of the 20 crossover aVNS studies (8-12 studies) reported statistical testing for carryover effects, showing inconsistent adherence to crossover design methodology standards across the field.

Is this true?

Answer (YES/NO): NO